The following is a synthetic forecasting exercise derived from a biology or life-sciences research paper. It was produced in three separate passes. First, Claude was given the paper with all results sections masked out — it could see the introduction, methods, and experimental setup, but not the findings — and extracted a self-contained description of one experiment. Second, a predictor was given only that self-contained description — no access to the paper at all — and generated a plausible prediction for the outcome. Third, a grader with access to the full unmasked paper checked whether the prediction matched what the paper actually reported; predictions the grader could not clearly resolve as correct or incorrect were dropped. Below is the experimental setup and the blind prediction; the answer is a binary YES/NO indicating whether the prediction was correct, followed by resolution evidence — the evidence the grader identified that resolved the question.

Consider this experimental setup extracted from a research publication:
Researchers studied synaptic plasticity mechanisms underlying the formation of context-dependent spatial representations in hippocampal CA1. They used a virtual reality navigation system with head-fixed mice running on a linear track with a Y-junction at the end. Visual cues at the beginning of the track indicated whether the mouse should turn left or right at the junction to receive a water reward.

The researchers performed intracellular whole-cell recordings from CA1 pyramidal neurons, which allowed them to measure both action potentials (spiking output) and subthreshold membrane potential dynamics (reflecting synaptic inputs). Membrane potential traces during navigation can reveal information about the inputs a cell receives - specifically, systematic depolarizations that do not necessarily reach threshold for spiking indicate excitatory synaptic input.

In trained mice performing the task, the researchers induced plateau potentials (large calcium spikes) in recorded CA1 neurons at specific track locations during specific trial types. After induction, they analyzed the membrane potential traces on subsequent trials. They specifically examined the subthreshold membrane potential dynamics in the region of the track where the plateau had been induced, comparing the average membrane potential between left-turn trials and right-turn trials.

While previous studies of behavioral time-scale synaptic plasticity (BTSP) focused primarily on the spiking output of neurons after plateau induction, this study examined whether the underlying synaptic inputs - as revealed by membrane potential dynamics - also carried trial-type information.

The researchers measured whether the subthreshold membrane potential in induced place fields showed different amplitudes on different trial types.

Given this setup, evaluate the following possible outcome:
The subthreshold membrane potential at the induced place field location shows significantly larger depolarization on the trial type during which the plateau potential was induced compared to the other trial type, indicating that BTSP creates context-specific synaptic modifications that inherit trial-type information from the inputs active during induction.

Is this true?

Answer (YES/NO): YES